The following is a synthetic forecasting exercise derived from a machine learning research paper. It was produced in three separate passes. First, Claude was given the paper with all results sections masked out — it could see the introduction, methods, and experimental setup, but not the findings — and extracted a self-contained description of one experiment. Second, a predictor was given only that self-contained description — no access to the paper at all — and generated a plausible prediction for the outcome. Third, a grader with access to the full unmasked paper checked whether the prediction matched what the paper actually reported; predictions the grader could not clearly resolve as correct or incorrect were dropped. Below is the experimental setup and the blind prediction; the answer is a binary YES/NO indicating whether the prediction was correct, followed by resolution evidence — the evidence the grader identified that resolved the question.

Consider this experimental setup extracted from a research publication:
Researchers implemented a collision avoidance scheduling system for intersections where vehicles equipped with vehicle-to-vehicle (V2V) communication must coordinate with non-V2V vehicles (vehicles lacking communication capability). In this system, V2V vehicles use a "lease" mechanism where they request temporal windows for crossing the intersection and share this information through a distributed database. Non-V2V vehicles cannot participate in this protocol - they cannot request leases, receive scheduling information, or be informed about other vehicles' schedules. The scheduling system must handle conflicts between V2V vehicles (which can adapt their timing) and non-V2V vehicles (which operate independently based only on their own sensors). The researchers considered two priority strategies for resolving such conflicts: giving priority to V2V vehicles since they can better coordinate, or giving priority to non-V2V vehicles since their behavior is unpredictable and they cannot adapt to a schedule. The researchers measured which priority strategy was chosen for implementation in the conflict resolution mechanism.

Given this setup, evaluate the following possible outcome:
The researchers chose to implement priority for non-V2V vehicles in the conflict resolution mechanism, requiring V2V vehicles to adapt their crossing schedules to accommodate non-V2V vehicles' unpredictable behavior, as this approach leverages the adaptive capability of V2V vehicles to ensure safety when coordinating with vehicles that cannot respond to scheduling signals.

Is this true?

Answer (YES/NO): YES